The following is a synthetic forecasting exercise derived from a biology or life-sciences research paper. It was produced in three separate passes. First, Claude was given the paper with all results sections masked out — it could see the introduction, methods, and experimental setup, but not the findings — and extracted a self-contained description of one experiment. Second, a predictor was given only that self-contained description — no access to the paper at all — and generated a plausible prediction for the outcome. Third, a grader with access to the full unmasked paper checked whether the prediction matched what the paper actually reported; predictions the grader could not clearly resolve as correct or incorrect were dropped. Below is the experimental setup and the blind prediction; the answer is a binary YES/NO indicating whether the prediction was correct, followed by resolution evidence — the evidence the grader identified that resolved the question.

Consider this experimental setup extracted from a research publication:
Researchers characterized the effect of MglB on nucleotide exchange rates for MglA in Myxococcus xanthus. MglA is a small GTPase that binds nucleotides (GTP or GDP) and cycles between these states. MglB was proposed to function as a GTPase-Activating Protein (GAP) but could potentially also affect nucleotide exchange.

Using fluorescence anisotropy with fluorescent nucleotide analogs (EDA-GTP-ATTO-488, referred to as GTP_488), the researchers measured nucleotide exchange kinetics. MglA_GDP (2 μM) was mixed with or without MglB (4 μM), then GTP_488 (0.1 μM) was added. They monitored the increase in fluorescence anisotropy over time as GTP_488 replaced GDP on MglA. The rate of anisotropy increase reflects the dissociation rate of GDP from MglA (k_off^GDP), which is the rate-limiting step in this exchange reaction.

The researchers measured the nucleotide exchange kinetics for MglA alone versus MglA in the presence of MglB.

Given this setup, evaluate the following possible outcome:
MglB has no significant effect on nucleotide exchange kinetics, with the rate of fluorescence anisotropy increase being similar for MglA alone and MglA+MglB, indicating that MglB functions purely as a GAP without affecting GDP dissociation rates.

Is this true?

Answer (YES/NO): NO